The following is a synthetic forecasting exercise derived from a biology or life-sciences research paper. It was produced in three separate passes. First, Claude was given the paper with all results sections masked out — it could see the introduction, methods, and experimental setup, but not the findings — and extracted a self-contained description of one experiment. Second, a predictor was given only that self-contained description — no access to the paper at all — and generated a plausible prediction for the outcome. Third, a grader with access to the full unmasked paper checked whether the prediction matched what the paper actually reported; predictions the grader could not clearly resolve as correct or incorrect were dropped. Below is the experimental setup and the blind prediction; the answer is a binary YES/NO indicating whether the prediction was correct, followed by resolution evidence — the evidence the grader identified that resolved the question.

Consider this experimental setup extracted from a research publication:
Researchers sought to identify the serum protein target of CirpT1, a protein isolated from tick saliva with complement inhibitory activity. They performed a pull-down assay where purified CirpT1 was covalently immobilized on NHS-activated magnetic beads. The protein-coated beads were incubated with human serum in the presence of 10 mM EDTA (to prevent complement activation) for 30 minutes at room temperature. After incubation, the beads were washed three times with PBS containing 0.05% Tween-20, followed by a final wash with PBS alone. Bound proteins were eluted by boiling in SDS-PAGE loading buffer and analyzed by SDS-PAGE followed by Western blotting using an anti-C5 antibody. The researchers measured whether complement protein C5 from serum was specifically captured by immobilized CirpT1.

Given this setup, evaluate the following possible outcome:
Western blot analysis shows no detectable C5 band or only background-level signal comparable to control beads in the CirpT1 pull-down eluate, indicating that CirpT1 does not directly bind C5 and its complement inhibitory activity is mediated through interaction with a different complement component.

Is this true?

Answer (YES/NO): NO